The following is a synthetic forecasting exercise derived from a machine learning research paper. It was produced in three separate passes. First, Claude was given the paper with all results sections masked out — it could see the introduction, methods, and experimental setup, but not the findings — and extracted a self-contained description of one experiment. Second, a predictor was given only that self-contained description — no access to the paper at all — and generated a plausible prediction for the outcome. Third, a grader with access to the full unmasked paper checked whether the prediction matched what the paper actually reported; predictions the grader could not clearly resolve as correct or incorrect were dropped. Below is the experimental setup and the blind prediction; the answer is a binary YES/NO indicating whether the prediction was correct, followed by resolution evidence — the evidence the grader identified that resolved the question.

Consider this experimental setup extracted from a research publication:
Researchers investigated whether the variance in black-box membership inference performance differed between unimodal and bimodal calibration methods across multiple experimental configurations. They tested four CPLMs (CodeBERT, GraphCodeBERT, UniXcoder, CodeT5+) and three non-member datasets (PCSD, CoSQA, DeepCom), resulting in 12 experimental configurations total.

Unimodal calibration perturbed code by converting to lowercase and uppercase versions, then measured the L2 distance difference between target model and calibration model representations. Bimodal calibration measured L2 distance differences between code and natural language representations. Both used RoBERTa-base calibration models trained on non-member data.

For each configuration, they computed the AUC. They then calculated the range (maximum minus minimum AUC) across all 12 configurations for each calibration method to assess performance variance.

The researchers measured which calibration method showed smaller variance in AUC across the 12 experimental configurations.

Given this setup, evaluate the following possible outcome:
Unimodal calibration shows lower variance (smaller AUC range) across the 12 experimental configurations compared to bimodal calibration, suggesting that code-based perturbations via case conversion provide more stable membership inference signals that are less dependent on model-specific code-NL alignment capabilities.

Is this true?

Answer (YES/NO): NO